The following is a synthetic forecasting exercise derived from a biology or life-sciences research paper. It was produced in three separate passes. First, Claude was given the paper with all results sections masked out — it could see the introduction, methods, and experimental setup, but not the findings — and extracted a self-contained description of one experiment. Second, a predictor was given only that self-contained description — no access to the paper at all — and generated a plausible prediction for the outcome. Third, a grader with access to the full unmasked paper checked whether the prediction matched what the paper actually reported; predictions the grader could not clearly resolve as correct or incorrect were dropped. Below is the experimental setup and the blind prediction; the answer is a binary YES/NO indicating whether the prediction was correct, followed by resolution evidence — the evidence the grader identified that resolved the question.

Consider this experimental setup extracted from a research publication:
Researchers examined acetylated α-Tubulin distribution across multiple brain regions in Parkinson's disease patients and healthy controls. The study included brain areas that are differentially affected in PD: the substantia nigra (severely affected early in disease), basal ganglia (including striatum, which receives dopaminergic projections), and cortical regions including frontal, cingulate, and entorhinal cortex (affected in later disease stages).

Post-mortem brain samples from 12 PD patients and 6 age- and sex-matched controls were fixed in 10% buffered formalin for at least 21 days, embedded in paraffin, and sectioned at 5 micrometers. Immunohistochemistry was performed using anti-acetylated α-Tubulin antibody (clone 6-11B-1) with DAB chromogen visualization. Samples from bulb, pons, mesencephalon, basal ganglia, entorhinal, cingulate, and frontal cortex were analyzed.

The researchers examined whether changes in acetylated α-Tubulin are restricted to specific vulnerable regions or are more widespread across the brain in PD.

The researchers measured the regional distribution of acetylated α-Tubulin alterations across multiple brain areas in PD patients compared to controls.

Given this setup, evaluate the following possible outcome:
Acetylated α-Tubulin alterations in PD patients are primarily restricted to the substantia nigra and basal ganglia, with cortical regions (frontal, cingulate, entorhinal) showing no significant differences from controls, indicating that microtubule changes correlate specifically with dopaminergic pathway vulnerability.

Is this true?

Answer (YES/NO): NO